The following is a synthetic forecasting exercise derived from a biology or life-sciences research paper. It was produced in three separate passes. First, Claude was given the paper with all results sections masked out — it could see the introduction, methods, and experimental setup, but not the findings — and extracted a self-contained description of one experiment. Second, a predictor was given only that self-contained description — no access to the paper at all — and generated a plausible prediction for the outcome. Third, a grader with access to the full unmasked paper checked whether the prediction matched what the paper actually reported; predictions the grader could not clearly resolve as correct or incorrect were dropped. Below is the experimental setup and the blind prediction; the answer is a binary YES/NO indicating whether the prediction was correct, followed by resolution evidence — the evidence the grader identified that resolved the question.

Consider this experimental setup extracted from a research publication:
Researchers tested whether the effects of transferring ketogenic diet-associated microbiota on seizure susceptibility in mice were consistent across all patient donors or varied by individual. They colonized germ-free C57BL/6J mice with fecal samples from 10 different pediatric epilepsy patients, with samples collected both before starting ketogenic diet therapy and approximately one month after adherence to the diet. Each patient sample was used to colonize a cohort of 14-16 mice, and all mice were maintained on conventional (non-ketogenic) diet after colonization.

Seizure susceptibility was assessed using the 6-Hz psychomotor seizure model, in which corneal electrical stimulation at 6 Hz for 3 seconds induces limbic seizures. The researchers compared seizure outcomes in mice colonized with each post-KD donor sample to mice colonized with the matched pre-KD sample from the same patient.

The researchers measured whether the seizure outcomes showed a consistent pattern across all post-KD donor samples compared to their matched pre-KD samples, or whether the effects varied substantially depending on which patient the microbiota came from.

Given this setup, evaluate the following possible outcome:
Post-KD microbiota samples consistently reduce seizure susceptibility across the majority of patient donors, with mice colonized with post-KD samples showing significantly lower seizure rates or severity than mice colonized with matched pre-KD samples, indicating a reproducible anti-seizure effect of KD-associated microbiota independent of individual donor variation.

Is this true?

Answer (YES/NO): YES